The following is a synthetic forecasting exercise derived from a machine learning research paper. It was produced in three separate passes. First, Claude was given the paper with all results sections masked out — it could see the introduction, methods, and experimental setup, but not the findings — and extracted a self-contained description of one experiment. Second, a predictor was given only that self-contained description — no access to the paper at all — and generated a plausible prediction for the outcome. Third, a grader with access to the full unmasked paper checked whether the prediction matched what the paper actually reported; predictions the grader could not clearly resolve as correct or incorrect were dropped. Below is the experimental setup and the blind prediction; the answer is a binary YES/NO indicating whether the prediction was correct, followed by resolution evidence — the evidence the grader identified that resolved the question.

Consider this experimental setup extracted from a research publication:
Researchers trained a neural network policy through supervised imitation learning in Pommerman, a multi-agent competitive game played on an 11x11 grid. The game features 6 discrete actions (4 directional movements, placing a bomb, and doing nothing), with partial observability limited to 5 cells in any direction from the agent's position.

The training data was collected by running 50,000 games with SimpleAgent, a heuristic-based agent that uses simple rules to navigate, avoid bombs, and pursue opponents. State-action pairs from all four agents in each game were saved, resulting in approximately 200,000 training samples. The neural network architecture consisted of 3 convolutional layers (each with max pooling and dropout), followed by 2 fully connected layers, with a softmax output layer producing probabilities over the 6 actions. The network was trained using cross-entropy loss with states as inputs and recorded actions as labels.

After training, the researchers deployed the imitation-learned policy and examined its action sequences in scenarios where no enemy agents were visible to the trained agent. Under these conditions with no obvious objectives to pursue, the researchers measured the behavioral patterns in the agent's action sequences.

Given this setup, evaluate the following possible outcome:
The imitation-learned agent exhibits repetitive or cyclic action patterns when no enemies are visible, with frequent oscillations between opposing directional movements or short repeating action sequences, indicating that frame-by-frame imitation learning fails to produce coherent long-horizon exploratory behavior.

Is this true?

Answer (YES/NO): YES